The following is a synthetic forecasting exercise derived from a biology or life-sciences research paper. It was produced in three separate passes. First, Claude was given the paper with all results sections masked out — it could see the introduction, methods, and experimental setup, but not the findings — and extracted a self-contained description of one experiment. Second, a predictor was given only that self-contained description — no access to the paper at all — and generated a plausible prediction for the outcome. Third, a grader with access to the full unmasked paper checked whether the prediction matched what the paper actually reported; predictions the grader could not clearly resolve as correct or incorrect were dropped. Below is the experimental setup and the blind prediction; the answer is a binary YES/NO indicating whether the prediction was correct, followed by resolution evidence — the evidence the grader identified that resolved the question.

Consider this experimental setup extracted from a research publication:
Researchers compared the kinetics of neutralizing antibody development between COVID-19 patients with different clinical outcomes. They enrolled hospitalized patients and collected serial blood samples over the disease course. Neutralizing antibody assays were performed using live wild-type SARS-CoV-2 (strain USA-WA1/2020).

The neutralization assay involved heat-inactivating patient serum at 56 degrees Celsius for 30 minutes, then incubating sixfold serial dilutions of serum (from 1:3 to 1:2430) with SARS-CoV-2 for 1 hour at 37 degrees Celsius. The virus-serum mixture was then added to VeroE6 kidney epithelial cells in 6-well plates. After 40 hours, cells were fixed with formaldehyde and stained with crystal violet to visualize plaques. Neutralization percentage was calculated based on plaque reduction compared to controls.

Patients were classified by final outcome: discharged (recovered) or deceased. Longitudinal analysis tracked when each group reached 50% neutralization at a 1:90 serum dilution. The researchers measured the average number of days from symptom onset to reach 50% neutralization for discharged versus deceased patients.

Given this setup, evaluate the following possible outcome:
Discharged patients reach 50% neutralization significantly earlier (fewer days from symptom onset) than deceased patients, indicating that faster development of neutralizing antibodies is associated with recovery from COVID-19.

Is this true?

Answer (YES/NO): YES